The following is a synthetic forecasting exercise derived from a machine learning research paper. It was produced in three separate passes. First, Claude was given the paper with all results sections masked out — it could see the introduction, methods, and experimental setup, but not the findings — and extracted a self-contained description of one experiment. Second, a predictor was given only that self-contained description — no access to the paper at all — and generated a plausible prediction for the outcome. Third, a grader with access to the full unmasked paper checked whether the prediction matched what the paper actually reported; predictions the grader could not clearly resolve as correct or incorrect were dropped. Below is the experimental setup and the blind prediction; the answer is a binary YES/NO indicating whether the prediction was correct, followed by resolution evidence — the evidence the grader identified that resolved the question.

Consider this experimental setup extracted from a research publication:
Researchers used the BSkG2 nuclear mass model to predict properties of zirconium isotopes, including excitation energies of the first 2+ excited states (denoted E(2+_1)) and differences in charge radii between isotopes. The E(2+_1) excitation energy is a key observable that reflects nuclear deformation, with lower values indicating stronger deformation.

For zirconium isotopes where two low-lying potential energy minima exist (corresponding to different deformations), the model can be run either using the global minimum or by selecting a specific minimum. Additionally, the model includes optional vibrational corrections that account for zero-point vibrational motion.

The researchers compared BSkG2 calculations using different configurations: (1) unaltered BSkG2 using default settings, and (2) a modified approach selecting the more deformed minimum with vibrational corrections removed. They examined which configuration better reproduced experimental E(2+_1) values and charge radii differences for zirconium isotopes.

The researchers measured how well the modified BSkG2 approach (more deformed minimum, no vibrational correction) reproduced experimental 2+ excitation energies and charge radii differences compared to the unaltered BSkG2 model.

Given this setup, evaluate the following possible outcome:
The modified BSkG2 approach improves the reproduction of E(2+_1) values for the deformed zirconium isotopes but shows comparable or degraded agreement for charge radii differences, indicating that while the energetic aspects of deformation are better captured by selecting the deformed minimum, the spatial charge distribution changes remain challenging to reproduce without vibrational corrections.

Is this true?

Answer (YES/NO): NO